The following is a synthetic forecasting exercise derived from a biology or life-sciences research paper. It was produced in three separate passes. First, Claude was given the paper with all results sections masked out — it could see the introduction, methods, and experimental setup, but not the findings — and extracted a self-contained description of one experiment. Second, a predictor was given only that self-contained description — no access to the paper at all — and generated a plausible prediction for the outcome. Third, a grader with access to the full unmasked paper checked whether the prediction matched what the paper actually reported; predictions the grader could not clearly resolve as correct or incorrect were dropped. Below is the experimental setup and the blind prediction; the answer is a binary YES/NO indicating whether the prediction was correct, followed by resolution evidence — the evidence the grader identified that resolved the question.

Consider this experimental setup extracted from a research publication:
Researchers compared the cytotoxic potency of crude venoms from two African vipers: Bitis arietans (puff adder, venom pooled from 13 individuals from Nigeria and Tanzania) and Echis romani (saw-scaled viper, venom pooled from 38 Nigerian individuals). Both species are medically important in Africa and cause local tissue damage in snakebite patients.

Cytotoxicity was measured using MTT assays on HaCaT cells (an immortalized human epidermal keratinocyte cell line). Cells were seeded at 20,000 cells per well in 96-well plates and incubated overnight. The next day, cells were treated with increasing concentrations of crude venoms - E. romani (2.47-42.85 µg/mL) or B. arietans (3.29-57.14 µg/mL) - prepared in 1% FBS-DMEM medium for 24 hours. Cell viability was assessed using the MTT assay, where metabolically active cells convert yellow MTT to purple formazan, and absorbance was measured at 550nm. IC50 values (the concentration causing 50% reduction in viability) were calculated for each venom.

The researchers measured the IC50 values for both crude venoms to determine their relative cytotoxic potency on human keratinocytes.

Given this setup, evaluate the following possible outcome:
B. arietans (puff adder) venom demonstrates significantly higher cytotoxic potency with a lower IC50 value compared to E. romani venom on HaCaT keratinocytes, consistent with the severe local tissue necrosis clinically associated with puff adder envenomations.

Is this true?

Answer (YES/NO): NO